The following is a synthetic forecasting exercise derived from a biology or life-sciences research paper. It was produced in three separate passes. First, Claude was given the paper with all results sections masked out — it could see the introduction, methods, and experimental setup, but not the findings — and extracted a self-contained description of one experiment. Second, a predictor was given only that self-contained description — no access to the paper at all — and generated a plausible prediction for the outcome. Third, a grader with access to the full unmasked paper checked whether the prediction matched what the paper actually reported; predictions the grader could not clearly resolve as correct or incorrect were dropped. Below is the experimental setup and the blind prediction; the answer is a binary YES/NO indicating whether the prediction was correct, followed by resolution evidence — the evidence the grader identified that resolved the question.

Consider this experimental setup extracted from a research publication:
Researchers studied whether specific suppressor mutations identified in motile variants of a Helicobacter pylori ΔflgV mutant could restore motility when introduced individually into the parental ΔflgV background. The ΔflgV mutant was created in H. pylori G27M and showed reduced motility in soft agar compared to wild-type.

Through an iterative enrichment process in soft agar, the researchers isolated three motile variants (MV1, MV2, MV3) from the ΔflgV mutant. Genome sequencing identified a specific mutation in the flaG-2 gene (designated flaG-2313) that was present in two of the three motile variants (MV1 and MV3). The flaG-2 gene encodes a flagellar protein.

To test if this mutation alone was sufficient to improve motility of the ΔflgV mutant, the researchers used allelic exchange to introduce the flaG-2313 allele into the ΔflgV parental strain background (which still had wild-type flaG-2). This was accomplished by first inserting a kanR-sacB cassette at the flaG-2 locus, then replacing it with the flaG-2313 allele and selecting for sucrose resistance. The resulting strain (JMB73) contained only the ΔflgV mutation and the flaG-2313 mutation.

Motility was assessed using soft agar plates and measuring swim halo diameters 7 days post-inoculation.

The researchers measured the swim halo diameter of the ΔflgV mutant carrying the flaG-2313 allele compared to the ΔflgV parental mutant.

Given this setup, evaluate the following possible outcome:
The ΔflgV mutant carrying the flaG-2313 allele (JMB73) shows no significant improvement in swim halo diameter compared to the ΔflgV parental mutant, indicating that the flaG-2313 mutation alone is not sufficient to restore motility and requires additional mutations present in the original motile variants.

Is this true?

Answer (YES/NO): YES